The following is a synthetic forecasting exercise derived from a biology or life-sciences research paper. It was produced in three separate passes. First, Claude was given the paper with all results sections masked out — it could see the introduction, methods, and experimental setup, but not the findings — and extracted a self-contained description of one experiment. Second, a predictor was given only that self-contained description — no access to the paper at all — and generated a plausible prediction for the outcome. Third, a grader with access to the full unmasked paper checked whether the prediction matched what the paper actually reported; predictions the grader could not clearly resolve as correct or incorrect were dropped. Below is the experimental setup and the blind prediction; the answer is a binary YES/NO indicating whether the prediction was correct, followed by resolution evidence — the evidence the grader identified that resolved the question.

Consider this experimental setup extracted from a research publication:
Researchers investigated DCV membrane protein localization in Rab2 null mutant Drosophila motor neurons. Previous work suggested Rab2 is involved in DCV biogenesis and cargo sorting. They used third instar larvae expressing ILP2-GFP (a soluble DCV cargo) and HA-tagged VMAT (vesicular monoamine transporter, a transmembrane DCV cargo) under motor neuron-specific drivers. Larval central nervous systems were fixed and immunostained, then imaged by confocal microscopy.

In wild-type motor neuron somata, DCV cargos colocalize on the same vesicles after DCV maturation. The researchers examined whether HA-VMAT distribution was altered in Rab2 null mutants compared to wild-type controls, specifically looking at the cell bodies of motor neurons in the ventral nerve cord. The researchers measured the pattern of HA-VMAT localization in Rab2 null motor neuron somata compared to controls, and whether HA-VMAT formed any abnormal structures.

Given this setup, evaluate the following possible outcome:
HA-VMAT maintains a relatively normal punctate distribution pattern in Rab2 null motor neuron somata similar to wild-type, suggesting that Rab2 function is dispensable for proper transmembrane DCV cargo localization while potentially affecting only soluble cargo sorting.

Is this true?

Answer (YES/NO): NO